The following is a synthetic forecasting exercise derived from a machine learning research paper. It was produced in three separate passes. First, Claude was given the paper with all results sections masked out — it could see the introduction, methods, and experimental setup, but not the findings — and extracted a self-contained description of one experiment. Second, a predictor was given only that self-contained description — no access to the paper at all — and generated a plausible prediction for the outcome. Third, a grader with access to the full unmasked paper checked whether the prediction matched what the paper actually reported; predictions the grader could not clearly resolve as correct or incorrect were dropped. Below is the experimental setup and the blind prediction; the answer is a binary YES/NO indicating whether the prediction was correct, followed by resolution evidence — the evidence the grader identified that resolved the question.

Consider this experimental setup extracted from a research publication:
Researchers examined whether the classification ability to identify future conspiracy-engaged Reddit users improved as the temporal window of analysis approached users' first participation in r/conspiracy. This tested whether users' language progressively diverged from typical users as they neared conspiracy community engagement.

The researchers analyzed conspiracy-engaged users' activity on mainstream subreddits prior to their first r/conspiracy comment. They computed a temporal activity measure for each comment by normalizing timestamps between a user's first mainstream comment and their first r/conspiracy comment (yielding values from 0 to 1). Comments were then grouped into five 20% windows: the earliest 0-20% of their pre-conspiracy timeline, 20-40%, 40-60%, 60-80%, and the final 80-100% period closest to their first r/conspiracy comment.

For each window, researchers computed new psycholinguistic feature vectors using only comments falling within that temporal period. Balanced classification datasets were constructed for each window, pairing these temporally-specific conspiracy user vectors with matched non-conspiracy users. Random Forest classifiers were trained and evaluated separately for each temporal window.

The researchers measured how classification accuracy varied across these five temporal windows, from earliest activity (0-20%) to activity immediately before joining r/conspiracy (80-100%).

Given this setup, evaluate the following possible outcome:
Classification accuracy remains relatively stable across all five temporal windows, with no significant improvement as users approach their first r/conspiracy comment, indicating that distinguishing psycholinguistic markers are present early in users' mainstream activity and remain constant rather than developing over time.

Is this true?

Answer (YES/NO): NO